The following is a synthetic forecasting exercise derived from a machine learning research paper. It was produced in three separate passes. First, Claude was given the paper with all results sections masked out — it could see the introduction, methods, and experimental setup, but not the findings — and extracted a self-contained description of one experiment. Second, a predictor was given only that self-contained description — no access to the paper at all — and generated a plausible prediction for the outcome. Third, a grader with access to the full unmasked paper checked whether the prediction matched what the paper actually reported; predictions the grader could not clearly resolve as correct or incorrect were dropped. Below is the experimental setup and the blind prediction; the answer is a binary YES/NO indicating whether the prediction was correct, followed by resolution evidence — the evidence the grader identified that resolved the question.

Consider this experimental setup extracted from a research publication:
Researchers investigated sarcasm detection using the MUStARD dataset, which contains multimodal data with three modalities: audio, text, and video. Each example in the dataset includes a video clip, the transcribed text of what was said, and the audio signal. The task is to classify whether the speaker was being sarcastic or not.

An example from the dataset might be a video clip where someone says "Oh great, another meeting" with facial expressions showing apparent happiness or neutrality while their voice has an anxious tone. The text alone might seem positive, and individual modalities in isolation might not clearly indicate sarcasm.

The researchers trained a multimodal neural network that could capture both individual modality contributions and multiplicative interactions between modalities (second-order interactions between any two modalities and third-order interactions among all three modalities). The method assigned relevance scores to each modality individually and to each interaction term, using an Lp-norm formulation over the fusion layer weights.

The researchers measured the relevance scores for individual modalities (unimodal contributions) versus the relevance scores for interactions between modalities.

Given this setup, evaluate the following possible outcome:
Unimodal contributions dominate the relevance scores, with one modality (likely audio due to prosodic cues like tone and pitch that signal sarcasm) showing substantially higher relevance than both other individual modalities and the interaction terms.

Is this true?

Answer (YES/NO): NO